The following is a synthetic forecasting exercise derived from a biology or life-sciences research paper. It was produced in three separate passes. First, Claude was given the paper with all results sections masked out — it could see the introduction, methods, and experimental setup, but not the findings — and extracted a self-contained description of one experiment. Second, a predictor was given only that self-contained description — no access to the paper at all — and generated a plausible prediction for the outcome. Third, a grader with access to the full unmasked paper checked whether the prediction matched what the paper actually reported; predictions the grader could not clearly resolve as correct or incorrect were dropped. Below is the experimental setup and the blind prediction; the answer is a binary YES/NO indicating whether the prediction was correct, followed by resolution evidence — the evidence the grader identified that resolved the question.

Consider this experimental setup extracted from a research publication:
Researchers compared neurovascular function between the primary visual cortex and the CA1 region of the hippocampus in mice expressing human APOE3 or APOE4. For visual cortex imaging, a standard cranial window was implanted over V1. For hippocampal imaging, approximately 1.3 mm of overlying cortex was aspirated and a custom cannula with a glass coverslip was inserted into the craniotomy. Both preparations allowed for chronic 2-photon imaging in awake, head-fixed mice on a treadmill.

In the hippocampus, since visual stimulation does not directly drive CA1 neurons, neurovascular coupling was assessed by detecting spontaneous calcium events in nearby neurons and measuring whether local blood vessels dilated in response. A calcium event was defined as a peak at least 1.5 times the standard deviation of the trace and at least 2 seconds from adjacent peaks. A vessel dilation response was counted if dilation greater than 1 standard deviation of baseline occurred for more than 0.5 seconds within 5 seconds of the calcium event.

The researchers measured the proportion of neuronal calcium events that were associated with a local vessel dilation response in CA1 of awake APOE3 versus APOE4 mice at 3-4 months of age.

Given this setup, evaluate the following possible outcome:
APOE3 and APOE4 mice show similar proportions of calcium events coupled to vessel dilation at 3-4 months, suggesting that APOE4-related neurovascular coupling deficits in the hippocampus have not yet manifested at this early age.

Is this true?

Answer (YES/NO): NO